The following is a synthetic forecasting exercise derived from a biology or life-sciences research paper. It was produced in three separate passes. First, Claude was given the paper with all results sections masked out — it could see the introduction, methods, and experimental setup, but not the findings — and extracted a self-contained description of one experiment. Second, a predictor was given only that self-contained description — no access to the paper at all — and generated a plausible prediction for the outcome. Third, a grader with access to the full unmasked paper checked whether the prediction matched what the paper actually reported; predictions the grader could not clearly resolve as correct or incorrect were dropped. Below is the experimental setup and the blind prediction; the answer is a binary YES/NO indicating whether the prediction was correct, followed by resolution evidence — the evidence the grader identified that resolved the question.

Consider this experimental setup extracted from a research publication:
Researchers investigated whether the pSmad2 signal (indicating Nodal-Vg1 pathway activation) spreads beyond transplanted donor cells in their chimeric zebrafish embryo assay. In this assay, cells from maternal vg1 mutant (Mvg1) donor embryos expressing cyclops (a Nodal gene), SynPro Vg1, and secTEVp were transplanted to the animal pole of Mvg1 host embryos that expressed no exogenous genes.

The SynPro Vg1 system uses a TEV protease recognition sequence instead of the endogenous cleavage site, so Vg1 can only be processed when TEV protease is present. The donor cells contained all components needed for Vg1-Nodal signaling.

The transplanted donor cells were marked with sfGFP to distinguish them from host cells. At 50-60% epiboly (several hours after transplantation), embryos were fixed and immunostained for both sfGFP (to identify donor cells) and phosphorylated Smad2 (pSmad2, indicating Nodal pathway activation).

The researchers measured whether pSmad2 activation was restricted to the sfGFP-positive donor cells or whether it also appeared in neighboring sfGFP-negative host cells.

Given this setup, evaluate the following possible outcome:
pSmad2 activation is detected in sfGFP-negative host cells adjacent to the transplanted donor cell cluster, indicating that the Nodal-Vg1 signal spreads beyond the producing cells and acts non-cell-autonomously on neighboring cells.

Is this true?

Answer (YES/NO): YES